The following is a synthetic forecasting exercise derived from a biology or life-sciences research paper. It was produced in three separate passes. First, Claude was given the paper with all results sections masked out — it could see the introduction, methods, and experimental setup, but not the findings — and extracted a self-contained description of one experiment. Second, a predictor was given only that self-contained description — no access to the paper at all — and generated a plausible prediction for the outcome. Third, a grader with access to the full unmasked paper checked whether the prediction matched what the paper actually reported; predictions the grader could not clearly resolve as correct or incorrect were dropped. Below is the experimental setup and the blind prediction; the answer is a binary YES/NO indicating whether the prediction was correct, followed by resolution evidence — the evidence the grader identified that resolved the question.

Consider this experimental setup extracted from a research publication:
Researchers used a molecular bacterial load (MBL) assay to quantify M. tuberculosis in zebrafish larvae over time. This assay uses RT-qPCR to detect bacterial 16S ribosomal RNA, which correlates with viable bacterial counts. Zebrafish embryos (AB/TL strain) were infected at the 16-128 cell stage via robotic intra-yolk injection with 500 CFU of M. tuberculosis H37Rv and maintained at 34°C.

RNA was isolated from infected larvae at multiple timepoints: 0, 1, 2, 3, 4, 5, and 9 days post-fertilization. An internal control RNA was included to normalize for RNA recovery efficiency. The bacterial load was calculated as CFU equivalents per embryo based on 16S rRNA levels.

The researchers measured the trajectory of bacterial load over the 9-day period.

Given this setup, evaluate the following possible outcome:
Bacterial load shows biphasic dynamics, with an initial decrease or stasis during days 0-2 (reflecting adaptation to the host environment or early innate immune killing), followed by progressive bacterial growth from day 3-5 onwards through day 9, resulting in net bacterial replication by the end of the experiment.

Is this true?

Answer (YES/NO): NO